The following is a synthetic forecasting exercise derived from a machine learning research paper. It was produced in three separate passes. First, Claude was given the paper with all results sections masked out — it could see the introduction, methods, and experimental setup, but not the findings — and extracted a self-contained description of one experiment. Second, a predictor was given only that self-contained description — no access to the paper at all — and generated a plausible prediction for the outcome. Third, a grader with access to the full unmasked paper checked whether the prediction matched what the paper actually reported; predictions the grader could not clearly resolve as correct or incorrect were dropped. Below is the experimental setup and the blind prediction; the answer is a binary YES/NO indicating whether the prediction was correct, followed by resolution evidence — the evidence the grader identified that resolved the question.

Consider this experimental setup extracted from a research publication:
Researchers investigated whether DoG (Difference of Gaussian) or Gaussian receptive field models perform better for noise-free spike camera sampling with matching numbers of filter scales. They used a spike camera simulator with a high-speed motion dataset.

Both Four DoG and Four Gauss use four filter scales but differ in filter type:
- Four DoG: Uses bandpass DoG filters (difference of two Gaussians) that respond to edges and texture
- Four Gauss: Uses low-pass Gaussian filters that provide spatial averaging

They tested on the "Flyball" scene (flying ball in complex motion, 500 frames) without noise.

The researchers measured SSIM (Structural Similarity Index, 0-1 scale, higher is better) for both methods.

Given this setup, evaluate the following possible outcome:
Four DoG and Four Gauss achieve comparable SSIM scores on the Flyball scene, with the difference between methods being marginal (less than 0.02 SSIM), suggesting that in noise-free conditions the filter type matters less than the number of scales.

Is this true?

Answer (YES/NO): NO